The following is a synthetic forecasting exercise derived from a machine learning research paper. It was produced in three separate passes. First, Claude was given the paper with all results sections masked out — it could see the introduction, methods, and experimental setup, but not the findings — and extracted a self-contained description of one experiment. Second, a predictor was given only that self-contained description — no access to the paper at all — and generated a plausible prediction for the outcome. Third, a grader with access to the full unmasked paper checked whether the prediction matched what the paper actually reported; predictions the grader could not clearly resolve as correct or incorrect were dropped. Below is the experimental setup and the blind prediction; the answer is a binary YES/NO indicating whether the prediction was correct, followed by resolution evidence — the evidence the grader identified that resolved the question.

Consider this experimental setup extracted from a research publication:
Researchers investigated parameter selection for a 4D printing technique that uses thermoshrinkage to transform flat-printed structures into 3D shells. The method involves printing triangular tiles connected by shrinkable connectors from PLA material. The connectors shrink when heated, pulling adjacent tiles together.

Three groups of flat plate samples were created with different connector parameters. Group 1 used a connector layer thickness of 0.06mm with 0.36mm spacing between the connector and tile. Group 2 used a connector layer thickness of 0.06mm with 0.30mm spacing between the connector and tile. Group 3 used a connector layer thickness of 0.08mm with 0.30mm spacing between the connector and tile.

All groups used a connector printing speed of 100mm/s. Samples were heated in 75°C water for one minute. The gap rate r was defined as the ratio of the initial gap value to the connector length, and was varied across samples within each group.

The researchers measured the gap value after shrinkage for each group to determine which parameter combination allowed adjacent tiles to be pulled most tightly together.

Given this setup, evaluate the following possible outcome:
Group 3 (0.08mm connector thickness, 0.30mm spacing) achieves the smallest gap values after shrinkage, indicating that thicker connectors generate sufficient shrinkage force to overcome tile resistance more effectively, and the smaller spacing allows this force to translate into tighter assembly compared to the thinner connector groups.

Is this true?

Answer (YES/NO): NO